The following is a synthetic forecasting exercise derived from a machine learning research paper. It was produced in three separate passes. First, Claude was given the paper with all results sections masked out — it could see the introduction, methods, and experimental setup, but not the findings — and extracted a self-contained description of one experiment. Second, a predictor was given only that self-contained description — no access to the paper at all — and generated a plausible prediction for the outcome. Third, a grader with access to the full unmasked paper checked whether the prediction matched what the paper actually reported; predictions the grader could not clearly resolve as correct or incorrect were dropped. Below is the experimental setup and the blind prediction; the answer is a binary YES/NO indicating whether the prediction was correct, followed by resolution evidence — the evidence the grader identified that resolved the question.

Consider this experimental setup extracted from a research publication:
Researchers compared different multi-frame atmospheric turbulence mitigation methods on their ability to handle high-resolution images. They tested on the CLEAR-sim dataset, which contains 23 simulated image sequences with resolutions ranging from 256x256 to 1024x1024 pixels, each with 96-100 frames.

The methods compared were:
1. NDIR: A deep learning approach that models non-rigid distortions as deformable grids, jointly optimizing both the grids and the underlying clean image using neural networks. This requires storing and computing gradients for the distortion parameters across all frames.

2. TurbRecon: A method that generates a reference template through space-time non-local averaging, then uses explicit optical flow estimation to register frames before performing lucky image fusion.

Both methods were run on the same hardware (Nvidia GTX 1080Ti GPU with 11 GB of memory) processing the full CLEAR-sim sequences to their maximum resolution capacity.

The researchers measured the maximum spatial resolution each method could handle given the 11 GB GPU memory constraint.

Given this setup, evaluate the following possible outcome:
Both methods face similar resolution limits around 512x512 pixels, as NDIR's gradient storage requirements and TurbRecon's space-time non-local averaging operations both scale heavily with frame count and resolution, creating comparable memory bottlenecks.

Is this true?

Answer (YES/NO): NO